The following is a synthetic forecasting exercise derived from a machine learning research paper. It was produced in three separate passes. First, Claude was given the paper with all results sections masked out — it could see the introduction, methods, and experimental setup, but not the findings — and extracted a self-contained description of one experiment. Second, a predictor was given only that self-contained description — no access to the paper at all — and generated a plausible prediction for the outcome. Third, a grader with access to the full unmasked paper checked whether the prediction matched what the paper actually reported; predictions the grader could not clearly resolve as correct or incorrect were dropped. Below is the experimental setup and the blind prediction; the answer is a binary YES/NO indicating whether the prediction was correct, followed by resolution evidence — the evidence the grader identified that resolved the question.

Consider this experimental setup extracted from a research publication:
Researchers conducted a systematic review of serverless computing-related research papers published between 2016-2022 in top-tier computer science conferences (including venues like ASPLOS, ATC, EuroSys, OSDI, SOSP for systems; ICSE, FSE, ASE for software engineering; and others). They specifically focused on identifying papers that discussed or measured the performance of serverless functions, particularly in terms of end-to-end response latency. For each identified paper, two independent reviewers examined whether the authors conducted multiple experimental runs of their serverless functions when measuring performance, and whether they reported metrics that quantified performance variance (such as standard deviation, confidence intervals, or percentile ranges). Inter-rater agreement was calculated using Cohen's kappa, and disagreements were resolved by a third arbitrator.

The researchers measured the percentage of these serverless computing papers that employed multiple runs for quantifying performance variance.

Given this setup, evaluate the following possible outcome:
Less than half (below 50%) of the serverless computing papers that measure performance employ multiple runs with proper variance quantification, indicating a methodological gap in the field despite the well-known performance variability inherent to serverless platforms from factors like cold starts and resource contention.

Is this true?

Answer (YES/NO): YES